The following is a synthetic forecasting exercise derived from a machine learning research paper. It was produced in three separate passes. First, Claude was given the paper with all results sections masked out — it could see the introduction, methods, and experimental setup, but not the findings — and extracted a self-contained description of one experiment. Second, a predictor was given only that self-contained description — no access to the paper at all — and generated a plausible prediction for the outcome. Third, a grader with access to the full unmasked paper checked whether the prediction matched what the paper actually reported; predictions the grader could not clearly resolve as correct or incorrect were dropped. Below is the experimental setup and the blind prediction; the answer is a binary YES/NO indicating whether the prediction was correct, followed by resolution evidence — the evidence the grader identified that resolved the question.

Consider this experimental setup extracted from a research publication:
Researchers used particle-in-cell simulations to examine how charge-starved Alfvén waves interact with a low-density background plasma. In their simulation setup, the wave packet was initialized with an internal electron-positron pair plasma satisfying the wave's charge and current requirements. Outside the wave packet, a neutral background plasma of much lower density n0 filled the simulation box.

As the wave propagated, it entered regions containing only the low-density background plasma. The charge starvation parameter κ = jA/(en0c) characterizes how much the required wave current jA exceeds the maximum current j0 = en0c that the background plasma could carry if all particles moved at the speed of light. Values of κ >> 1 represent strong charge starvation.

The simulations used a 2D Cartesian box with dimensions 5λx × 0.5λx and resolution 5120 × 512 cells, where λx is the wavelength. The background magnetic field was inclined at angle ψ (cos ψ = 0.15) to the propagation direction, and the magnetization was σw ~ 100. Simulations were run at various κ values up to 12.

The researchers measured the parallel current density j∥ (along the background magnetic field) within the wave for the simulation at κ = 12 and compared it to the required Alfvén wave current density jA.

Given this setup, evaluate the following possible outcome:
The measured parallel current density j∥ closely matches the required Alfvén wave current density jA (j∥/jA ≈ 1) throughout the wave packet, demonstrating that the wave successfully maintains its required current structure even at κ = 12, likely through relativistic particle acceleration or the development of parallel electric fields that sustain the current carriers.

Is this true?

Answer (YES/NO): YES